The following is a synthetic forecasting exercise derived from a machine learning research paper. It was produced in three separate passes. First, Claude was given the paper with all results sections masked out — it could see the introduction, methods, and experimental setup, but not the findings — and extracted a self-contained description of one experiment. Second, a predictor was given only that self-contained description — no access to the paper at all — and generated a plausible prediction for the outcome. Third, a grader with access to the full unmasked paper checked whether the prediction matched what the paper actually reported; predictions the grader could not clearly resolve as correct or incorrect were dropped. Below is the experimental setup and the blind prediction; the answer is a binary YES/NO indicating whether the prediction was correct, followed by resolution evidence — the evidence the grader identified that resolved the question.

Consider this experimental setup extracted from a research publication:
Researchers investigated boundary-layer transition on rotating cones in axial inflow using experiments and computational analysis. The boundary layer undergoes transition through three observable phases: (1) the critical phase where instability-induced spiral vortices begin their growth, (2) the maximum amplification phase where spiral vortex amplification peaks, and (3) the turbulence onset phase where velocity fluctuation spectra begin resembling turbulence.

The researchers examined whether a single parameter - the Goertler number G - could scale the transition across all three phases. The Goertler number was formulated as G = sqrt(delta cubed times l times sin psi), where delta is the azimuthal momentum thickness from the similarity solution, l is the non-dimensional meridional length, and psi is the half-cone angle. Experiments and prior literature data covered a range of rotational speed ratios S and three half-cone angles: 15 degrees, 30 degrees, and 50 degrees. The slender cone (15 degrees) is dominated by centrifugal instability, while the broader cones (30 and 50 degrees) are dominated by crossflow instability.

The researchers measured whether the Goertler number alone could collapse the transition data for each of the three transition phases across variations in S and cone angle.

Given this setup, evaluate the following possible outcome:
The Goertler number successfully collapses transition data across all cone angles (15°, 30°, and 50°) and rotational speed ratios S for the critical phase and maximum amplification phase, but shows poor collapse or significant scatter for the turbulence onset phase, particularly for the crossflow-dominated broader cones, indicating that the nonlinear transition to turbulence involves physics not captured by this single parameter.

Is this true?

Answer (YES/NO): NO